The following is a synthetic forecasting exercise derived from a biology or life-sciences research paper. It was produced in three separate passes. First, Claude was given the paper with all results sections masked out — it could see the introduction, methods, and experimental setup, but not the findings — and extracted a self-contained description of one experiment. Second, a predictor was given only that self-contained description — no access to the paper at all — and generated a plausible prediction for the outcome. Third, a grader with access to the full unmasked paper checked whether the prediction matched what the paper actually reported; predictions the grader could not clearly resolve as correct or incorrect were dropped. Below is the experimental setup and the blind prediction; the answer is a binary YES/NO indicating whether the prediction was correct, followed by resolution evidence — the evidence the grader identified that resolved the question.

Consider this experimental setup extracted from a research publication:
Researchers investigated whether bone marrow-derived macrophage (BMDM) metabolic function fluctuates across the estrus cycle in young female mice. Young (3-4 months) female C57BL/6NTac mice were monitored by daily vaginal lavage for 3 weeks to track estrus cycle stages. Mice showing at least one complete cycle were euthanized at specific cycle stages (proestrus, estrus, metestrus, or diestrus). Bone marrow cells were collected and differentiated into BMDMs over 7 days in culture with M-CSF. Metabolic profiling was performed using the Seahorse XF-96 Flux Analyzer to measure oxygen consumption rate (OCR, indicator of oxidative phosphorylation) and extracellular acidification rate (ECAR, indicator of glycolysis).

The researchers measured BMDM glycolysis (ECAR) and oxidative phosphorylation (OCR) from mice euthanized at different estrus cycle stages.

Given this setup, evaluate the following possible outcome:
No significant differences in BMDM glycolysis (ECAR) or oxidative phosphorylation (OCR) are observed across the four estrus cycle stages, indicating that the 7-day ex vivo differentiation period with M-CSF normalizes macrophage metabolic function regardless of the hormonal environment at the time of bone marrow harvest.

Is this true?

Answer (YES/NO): YES